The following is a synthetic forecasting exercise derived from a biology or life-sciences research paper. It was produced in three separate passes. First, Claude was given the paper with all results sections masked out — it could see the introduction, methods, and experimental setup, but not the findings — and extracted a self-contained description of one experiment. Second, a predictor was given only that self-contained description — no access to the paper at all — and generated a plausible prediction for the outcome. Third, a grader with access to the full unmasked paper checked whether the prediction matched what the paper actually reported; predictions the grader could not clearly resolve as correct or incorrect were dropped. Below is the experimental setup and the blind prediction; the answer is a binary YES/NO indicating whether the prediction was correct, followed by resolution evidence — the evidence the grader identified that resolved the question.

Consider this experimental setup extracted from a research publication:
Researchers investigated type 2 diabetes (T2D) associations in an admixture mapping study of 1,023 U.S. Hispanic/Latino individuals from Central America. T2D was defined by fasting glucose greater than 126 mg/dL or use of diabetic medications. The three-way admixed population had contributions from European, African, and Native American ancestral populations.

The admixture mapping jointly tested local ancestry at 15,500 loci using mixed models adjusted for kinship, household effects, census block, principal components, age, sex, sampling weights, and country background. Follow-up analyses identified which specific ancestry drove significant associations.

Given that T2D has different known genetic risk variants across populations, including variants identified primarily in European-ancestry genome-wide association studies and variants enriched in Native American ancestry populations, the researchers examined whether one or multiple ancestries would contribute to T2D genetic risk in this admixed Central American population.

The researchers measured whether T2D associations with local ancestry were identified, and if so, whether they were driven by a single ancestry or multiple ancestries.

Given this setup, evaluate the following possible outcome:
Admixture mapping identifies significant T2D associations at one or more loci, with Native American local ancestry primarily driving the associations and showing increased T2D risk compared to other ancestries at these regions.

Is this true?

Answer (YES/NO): NO